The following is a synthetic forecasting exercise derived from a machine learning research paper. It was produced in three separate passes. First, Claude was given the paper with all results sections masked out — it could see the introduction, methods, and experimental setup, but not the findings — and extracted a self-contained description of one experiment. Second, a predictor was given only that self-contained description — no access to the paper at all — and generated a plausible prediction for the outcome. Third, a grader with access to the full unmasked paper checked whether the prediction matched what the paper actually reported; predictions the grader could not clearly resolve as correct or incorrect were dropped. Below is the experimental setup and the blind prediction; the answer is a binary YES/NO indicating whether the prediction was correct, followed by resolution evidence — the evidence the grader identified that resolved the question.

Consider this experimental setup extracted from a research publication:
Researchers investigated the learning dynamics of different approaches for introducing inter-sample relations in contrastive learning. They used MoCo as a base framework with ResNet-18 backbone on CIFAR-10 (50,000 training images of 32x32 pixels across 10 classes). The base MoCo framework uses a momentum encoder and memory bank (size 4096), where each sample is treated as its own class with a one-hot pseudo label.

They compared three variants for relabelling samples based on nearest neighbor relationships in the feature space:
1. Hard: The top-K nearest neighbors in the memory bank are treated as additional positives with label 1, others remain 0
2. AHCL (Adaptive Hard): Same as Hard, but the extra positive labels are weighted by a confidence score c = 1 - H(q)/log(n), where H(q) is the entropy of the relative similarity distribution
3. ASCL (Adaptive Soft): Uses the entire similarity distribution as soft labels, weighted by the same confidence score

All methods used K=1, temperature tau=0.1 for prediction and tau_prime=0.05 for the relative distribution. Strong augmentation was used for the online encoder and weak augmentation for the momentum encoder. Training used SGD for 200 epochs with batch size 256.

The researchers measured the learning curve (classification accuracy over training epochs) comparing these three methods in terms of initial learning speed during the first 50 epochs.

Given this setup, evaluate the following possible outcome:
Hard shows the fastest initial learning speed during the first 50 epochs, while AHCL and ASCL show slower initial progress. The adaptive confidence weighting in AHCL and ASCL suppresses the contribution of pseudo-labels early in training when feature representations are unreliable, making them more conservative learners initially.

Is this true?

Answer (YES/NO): NO